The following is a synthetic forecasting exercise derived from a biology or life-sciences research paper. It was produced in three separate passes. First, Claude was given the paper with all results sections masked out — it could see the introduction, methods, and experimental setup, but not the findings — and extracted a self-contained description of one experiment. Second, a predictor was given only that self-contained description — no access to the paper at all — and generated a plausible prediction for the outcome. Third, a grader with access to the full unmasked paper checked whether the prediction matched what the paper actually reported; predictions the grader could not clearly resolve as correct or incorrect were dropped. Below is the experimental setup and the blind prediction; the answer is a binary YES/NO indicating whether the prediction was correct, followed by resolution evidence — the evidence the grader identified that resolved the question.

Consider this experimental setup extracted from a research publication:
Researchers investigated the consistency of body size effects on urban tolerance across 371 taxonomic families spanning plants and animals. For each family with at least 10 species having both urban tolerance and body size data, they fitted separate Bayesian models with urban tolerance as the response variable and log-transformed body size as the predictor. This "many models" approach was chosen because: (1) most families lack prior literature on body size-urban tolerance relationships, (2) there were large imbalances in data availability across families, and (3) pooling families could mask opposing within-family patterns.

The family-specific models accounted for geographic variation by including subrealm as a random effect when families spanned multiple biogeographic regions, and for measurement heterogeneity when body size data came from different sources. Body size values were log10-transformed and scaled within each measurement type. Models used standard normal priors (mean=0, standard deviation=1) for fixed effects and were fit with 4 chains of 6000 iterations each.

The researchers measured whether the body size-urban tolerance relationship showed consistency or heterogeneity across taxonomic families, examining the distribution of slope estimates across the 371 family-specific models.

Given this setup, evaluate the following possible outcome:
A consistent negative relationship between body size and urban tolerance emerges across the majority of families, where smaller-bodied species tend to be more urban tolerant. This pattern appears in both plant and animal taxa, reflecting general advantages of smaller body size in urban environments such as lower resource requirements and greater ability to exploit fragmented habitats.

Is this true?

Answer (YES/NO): NO